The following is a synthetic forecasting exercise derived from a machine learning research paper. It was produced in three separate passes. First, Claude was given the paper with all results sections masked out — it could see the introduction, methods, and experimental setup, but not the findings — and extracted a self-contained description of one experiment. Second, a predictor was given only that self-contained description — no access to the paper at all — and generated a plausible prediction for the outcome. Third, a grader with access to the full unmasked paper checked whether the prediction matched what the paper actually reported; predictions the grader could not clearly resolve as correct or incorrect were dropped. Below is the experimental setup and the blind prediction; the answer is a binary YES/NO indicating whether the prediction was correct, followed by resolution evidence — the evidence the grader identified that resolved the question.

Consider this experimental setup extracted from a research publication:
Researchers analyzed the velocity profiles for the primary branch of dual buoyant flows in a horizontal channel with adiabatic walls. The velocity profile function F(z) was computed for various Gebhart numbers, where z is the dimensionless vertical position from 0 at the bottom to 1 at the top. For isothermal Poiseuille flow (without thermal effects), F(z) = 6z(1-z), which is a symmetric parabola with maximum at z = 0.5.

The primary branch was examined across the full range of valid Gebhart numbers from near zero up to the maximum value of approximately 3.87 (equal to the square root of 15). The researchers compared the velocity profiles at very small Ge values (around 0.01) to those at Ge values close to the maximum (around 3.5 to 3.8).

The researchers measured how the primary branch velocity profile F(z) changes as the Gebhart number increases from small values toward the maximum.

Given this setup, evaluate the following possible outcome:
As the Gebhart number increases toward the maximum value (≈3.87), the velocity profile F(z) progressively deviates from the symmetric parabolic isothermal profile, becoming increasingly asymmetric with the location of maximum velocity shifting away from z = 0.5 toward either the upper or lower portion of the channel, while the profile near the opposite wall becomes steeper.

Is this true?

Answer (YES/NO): NO